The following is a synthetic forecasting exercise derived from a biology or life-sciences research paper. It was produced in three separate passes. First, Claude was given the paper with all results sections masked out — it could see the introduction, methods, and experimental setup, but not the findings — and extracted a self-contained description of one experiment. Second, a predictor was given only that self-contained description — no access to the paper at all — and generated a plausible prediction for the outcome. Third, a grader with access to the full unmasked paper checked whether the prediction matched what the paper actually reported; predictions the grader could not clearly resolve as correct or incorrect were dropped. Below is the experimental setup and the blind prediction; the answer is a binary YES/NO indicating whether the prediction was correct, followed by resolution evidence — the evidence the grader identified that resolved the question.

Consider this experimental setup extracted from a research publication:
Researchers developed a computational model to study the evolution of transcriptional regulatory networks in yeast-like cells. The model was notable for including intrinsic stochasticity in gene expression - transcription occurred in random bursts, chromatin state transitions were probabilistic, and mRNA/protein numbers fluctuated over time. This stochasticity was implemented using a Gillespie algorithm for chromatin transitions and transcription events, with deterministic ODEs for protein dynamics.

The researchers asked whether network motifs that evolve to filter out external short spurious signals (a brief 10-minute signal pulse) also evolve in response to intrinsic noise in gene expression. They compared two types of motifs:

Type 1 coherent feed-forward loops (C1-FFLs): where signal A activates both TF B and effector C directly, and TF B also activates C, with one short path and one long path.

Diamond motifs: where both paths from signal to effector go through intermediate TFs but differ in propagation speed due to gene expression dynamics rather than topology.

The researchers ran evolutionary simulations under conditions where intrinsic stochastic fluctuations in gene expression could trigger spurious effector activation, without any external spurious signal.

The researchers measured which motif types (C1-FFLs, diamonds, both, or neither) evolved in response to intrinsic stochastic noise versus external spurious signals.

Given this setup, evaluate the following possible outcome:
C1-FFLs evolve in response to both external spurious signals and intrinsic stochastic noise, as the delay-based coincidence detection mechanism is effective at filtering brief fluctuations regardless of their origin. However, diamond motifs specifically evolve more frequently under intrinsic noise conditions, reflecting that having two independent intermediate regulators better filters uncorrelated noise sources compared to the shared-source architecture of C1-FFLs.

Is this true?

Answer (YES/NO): NO